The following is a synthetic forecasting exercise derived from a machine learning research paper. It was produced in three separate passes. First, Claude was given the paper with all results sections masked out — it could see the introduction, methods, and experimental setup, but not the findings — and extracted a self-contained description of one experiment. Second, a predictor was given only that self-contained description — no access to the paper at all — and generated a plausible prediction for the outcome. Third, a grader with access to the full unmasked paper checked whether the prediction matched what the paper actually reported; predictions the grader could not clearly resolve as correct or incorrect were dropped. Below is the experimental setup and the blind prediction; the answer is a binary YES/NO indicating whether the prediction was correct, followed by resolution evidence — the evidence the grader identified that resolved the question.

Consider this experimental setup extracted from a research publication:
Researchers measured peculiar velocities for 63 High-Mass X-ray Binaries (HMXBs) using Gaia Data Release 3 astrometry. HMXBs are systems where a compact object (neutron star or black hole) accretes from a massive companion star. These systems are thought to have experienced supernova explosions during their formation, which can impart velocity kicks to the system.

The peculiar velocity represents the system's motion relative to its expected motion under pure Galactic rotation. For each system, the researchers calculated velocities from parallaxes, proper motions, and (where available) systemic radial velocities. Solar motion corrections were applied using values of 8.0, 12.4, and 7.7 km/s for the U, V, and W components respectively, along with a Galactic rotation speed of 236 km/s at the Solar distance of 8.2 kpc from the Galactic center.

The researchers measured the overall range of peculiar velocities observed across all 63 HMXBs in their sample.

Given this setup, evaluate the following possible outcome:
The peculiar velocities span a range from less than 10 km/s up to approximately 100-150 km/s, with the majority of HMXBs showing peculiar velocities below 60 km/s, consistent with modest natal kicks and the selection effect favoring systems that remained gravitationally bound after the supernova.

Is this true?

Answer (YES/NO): YES